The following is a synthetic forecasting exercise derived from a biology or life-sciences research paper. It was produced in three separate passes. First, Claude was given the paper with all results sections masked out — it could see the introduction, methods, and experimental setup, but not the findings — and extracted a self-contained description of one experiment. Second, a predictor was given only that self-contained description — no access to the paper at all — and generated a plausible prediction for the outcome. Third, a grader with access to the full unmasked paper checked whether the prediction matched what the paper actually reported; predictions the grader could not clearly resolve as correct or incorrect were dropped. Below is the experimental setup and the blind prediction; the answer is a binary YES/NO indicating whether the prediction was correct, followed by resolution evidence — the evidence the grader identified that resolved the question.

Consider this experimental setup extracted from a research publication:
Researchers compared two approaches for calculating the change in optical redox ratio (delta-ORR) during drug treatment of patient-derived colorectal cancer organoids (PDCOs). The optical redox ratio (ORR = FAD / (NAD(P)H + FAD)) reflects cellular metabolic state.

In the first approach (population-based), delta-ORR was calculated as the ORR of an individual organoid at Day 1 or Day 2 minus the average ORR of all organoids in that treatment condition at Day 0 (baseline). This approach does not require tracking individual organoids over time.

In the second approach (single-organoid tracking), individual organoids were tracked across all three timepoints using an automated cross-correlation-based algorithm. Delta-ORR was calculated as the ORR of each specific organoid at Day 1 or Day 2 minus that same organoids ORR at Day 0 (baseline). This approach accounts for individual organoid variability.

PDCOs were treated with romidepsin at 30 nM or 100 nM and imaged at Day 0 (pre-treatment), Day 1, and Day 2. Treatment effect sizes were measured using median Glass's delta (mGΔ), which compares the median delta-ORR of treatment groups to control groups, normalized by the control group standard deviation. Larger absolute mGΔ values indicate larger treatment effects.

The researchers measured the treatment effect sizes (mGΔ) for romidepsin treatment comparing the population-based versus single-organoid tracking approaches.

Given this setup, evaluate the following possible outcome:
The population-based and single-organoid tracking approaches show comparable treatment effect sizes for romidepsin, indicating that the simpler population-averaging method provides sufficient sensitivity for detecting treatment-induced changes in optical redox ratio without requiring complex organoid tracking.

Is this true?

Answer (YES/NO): NO